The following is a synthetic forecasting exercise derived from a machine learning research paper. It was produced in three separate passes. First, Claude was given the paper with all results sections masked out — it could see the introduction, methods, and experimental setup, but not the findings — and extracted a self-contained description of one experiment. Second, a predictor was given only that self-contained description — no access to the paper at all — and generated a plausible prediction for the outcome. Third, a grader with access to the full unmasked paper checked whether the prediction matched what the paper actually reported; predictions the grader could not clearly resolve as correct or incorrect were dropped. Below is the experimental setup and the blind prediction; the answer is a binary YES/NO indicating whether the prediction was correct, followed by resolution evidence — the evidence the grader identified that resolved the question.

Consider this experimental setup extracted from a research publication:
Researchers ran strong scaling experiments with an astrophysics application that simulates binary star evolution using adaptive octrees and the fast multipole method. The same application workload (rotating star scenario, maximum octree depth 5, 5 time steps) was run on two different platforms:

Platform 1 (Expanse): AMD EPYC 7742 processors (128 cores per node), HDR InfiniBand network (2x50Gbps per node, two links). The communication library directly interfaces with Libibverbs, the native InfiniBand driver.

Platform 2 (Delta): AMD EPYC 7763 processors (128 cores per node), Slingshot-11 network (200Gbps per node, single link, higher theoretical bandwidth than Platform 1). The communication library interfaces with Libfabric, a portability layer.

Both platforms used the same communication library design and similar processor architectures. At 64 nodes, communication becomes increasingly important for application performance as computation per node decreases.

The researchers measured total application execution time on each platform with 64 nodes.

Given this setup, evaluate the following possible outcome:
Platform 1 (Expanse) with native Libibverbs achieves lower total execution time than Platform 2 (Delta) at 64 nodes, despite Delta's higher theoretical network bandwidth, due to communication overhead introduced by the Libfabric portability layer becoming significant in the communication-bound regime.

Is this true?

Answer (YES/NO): YES